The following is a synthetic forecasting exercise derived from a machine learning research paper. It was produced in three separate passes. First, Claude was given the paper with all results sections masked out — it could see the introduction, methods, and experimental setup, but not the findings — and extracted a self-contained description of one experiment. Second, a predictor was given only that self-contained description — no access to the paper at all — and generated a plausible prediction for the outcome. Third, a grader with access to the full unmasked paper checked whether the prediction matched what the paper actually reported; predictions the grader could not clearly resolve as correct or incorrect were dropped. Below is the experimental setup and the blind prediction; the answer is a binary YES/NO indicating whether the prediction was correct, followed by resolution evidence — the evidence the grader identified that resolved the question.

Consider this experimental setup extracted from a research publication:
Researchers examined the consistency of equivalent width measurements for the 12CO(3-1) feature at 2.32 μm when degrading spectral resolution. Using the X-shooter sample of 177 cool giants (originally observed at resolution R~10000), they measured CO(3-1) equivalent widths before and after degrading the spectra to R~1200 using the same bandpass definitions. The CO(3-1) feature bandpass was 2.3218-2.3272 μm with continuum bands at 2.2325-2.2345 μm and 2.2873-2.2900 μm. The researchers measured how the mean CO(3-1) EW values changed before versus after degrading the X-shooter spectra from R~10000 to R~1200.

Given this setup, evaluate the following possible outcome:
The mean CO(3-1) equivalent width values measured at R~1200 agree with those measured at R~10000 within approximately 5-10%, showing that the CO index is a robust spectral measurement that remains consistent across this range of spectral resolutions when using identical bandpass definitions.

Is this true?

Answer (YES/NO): NO